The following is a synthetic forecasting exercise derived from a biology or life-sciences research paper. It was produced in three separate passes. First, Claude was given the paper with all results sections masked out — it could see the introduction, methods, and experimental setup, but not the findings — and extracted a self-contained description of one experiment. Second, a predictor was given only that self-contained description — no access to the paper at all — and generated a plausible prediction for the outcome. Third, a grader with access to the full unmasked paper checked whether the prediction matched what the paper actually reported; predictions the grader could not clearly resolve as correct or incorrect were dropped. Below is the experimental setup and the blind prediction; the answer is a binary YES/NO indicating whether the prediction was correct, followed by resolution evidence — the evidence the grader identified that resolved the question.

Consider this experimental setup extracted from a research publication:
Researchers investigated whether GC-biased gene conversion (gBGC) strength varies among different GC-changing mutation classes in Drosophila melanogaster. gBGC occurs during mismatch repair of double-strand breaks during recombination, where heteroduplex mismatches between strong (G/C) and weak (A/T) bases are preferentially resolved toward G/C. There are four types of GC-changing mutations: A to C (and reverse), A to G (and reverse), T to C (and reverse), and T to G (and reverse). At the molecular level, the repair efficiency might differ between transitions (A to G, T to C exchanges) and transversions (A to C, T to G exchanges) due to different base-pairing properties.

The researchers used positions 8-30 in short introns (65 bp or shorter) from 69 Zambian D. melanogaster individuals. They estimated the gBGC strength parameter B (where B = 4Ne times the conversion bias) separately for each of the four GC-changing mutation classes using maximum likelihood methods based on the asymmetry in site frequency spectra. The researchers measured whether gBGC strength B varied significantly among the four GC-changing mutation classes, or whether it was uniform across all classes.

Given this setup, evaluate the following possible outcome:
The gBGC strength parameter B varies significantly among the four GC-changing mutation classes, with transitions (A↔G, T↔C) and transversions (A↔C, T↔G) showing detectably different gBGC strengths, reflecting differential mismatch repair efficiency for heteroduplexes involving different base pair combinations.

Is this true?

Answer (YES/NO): YES